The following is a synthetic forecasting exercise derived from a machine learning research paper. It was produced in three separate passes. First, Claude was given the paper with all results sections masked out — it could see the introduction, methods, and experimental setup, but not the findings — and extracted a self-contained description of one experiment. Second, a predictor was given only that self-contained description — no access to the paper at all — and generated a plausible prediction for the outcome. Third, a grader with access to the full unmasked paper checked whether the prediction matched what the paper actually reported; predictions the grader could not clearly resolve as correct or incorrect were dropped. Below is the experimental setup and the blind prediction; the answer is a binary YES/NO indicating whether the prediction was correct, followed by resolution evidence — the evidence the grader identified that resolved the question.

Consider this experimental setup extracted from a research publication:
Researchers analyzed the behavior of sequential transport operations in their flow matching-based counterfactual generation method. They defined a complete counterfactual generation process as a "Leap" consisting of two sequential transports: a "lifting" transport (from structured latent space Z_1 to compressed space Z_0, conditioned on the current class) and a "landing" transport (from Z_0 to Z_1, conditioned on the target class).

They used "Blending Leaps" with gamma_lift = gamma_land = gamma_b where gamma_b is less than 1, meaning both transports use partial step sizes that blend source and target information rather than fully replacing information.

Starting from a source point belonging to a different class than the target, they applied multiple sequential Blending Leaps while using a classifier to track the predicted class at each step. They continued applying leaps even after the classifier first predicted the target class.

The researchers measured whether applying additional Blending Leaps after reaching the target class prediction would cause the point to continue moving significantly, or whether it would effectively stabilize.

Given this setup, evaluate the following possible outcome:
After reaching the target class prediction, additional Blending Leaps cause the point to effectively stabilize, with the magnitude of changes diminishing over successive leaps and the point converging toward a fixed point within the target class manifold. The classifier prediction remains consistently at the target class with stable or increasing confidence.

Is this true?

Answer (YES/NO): YES